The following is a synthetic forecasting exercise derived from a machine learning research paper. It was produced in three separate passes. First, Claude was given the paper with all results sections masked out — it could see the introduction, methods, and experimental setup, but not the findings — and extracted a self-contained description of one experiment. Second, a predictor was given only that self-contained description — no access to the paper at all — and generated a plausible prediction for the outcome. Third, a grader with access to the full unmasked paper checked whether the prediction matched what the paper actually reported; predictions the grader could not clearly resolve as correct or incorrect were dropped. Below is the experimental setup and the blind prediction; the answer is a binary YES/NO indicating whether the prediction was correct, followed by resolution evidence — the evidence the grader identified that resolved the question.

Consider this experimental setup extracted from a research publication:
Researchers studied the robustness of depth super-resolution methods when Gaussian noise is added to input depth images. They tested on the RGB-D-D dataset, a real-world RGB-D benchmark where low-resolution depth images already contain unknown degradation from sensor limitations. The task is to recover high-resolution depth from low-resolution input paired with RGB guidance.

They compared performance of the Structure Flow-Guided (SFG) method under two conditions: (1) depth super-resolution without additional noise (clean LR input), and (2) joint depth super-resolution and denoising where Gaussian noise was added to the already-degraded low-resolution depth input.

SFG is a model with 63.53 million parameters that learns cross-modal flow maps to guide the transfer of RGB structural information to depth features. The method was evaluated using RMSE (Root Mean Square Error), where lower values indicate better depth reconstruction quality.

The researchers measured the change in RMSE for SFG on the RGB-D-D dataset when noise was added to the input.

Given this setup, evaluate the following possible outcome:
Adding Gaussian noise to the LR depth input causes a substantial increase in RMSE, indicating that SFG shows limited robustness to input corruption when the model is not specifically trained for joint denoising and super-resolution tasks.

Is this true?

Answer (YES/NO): NO